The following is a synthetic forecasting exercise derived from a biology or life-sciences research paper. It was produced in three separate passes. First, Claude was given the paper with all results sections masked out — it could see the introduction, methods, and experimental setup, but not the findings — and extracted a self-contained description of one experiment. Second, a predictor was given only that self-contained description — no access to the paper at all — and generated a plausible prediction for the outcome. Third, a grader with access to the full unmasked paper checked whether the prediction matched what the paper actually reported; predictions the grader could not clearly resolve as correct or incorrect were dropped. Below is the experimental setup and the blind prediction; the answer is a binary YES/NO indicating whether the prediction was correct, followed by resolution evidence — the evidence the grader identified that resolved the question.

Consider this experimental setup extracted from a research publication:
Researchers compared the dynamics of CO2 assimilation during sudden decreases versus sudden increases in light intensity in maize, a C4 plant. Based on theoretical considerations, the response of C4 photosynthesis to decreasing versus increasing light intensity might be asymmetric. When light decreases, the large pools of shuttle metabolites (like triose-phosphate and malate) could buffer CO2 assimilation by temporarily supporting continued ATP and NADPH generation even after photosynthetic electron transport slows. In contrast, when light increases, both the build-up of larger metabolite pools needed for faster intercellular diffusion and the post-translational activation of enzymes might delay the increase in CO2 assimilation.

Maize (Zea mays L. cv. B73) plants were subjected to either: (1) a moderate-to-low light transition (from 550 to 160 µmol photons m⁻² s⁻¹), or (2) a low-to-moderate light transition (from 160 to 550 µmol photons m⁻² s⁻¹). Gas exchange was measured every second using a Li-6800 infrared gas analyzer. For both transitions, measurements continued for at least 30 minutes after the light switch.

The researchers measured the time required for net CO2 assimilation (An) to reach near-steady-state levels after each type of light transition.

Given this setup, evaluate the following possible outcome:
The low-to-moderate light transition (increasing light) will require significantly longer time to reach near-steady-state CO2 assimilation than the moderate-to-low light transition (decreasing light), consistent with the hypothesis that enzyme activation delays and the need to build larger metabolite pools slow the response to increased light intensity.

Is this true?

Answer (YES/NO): YES